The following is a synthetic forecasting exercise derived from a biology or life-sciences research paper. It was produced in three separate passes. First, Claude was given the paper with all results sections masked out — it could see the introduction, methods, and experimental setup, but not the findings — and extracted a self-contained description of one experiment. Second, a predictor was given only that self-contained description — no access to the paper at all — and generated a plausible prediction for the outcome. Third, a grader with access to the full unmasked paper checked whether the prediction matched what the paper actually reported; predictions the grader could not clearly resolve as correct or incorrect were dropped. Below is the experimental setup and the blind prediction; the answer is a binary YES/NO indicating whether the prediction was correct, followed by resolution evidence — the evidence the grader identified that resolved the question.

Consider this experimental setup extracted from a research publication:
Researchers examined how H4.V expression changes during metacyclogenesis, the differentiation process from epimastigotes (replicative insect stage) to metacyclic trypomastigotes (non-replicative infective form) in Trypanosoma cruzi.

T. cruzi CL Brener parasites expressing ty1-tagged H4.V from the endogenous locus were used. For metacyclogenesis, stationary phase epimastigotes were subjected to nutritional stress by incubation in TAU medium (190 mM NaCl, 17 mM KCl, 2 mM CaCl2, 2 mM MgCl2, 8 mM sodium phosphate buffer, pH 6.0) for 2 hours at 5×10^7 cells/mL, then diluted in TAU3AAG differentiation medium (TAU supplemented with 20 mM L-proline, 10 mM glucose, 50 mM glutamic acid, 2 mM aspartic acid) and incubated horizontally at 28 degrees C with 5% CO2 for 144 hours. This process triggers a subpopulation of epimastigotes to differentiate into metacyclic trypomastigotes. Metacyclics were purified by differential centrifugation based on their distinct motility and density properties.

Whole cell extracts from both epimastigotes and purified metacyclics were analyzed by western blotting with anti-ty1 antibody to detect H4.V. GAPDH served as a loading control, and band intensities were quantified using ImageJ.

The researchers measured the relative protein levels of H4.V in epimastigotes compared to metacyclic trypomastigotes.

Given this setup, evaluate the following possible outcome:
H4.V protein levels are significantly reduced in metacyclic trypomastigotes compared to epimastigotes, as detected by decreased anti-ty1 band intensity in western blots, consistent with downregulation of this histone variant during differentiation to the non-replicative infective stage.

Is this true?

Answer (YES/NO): NO